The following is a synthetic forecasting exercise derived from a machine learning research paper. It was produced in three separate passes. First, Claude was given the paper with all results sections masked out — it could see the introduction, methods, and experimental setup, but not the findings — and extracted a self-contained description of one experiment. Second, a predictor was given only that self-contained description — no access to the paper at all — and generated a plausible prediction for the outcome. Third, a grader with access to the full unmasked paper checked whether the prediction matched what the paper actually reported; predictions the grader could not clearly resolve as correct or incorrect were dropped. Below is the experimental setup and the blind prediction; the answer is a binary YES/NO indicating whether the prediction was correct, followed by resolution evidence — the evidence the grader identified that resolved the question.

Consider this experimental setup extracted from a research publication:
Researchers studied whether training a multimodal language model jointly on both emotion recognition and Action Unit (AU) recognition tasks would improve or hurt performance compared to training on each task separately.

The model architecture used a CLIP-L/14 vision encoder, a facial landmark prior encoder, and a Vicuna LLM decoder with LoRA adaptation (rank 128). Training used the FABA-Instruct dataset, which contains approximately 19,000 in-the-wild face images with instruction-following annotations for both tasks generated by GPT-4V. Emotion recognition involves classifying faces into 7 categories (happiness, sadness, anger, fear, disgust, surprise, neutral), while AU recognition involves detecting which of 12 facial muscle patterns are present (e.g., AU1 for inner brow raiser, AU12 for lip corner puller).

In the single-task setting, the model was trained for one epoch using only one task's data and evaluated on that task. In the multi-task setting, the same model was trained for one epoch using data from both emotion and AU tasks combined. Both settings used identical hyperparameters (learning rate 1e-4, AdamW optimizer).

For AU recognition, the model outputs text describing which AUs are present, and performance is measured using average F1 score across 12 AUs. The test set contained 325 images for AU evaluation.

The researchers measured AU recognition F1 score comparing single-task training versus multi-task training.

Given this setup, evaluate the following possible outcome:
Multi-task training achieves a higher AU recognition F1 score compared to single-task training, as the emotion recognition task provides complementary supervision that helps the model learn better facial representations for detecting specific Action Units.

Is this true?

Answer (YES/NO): NO